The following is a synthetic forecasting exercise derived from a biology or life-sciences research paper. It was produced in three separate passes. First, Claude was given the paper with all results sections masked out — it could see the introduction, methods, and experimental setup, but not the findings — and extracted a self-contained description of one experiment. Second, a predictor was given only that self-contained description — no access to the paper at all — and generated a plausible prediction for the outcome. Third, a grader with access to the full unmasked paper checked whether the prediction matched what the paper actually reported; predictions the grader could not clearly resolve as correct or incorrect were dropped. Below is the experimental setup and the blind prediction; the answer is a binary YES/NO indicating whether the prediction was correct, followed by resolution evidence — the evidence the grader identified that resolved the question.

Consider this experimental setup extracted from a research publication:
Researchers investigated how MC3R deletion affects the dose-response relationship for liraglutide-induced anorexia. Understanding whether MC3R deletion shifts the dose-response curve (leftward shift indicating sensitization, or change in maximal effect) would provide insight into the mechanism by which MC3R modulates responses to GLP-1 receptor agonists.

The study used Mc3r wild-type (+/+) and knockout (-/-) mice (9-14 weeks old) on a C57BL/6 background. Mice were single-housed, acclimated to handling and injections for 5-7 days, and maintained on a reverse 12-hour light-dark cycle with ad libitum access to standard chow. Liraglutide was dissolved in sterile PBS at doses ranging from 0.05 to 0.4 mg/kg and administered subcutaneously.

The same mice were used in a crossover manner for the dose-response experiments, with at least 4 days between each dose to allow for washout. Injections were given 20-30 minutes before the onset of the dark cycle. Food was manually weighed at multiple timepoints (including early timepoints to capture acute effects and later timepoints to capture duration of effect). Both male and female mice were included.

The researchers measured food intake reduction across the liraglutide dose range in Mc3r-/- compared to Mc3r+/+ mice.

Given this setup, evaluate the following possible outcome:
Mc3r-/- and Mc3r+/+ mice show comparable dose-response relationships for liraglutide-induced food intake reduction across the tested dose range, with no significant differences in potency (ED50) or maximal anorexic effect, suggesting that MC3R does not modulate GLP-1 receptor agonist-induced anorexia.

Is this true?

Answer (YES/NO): NO